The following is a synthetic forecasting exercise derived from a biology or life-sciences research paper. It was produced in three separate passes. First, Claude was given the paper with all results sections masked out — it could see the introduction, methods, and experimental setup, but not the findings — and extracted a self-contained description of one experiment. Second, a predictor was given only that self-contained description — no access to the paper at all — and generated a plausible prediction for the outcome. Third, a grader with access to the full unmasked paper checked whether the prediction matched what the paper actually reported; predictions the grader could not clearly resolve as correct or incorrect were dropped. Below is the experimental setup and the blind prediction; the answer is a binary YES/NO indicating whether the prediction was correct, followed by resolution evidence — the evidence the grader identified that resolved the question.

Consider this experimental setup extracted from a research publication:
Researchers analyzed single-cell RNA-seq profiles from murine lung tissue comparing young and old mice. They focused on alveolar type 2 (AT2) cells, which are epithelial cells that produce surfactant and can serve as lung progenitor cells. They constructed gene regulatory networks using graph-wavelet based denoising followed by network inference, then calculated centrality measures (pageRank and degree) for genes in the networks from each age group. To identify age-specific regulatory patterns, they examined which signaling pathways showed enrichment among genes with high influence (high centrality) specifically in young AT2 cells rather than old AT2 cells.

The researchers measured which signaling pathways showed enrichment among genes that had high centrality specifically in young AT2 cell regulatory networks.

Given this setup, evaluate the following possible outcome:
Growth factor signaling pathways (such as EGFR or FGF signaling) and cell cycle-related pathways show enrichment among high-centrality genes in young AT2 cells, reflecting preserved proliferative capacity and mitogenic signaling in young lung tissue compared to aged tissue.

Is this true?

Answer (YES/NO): NO